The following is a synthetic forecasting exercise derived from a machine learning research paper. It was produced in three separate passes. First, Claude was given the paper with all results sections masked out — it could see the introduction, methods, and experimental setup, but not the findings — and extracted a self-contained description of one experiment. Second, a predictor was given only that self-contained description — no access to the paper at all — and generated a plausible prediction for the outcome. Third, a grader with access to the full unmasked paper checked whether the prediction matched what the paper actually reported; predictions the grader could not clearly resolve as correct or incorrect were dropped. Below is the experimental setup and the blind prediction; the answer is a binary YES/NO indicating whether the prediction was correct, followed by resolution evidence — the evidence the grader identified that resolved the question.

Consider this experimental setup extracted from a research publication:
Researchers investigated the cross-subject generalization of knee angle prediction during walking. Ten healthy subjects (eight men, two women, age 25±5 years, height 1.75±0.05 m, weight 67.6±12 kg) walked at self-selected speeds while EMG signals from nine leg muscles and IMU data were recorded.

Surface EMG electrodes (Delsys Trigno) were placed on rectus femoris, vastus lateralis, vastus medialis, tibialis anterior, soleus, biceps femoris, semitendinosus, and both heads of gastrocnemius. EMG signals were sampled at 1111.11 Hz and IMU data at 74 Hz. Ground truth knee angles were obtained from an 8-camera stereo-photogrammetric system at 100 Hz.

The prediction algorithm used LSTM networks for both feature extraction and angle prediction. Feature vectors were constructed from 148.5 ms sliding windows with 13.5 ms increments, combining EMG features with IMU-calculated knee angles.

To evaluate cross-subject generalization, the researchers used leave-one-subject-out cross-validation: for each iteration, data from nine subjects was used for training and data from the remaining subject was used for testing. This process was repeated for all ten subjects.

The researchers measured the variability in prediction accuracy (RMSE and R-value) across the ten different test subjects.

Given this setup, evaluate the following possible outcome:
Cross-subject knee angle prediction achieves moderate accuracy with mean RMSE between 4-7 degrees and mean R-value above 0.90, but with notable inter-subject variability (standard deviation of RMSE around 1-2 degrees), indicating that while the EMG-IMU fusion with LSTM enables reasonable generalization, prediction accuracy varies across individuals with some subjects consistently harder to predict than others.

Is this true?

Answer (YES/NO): NO